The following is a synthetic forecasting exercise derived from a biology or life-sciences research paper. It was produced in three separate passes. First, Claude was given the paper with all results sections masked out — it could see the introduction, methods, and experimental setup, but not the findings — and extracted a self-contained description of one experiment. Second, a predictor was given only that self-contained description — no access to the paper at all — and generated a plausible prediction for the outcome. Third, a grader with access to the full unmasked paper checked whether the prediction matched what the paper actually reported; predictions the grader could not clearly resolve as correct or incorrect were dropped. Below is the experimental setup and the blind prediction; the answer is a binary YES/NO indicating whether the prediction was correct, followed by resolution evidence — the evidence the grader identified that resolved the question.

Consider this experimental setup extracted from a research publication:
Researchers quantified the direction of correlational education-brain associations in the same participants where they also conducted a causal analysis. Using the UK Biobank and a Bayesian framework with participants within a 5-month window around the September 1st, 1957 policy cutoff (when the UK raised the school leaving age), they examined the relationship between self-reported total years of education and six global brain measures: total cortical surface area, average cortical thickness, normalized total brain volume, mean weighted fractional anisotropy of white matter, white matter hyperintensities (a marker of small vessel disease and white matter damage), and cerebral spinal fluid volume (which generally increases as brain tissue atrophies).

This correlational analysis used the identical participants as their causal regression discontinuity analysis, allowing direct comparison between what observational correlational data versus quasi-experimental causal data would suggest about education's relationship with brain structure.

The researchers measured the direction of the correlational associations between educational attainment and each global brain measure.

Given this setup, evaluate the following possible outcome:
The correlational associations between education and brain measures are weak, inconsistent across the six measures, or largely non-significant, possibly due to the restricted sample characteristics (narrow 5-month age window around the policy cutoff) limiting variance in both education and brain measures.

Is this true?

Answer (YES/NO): NO